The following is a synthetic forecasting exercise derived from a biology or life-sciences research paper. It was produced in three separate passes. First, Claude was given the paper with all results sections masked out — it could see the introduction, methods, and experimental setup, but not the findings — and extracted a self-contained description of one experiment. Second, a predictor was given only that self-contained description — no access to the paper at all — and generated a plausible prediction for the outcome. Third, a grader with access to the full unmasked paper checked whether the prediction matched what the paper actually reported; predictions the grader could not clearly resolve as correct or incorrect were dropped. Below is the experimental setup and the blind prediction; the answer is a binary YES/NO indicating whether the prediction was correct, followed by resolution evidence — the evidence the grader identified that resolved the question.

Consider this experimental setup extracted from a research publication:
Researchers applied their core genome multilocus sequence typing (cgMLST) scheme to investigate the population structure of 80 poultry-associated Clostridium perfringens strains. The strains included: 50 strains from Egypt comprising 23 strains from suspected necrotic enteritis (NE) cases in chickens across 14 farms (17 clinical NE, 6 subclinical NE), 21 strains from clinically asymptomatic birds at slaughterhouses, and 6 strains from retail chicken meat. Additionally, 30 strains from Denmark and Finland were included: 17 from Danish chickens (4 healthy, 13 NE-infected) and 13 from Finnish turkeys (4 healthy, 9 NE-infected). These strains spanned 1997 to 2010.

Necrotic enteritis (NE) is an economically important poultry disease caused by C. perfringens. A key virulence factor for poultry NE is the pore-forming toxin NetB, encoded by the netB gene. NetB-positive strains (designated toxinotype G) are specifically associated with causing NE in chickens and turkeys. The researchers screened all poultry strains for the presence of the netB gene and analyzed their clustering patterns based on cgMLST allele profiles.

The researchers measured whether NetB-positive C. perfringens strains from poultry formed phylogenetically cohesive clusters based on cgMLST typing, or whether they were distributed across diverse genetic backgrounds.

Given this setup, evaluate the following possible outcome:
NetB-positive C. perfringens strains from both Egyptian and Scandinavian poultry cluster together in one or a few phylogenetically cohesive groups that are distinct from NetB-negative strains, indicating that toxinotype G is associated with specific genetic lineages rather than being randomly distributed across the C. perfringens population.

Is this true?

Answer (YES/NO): NO